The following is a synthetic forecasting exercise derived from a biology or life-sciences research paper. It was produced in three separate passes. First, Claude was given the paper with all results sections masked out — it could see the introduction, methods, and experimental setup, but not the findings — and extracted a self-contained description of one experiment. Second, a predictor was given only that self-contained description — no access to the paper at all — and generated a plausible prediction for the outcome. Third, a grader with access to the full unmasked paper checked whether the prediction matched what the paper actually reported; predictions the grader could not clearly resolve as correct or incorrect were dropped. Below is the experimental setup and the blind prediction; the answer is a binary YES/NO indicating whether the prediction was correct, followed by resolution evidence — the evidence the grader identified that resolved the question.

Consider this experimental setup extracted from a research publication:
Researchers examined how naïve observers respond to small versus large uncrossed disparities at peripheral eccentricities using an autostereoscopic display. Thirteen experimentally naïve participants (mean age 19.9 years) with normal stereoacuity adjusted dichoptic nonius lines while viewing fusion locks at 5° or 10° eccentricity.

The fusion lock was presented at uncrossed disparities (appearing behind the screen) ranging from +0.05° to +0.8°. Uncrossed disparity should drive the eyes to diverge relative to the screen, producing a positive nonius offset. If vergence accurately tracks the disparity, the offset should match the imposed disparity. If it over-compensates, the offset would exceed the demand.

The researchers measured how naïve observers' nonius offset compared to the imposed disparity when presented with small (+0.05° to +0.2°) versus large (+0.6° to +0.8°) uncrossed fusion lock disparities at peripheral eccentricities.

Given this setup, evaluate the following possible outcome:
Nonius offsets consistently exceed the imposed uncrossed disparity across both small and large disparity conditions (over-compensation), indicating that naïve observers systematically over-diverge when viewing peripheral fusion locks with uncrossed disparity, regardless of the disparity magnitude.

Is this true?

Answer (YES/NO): NO